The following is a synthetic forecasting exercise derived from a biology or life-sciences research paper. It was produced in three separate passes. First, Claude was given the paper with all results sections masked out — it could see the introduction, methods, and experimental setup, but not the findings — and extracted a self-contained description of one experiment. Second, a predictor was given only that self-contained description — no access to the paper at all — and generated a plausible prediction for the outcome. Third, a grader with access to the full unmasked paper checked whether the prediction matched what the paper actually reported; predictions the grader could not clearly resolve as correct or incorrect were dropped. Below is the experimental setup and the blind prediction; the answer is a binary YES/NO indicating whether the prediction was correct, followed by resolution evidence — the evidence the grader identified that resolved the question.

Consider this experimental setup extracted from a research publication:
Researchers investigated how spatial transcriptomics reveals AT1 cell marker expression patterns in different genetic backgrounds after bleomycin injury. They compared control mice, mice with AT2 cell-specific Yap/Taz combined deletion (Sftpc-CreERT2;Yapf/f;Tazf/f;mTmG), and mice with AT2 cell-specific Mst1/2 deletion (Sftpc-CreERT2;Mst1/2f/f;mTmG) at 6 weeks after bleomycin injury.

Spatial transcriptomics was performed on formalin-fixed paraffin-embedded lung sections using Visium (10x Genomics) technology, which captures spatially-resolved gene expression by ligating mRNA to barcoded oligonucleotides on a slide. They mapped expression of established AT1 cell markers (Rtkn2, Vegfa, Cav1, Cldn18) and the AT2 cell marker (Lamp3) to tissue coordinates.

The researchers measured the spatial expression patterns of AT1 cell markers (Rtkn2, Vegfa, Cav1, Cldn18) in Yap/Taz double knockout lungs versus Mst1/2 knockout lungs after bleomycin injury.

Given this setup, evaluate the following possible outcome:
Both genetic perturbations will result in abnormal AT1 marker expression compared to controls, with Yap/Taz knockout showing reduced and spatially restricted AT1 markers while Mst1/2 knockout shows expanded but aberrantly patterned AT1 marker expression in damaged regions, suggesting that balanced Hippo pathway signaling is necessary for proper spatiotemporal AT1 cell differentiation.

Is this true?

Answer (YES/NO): NO